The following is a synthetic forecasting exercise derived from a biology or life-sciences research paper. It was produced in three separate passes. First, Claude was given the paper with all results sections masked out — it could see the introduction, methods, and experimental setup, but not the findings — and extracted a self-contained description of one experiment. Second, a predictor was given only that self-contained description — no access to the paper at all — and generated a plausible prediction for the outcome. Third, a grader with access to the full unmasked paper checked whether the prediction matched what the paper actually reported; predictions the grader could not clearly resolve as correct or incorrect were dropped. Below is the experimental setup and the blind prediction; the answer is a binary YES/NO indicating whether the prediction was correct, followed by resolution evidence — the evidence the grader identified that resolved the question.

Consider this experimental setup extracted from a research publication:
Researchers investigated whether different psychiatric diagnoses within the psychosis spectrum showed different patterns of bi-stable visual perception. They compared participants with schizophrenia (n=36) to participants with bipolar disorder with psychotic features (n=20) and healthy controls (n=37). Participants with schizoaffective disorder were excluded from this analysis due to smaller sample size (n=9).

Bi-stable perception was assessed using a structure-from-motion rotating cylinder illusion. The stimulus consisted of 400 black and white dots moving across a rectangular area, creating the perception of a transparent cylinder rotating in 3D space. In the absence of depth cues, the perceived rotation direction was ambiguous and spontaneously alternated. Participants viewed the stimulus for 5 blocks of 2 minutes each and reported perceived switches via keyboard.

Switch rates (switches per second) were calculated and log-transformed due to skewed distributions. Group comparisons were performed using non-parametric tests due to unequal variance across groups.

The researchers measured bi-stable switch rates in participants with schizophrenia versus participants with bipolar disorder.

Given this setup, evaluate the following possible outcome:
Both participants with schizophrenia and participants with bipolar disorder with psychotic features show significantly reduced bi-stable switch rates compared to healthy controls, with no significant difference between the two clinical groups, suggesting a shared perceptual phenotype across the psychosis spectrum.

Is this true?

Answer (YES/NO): NO